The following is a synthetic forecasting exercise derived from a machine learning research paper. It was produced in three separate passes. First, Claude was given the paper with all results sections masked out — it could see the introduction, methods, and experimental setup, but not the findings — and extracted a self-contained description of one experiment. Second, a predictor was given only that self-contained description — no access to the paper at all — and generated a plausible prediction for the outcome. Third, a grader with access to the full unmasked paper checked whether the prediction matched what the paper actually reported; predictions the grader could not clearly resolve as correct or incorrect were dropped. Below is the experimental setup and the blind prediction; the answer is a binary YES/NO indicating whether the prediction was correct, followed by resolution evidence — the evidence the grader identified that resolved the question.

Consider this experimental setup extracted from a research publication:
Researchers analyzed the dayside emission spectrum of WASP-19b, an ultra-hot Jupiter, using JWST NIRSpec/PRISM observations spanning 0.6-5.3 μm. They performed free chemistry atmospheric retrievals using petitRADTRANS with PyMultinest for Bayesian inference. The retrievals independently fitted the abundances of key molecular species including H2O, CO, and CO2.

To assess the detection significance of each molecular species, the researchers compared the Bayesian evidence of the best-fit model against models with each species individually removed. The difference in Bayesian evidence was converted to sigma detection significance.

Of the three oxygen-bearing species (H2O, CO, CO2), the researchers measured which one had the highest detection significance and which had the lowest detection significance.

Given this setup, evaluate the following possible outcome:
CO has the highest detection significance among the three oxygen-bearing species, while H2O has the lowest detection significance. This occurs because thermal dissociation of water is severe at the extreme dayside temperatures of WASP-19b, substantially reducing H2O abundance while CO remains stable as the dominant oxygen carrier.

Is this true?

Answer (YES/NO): NO